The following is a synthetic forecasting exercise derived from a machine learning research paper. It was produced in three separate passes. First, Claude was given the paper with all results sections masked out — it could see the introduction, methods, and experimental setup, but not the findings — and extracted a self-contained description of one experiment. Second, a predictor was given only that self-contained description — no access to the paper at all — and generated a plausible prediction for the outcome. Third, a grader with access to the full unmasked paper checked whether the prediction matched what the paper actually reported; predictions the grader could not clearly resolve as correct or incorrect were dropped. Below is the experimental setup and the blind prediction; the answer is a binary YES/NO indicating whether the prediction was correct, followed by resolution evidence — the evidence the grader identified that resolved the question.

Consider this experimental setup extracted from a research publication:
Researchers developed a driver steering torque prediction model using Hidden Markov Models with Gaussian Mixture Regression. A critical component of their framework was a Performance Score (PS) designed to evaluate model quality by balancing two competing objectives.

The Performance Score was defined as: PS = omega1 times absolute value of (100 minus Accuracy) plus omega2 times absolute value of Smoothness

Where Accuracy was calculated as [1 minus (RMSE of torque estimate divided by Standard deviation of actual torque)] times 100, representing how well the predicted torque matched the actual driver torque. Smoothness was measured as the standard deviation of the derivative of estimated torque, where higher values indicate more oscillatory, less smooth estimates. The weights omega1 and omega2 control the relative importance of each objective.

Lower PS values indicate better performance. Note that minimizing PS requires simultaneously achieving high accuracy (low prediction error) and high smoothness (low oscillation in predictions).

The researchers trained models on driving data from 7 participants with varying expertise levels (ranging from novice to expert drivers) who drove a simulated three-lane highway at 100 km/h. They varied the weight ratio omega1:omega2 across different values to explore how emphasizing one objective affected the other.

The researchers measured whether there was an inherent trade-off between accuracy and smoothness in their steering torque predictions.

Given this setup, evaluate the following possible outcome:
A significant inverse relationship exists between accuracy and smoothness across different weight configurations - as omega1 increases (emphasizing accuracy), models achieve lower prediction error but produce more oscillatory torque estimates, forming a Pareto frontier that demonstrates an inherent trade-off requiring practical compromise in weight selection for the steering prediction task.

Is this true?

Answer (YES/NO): NO